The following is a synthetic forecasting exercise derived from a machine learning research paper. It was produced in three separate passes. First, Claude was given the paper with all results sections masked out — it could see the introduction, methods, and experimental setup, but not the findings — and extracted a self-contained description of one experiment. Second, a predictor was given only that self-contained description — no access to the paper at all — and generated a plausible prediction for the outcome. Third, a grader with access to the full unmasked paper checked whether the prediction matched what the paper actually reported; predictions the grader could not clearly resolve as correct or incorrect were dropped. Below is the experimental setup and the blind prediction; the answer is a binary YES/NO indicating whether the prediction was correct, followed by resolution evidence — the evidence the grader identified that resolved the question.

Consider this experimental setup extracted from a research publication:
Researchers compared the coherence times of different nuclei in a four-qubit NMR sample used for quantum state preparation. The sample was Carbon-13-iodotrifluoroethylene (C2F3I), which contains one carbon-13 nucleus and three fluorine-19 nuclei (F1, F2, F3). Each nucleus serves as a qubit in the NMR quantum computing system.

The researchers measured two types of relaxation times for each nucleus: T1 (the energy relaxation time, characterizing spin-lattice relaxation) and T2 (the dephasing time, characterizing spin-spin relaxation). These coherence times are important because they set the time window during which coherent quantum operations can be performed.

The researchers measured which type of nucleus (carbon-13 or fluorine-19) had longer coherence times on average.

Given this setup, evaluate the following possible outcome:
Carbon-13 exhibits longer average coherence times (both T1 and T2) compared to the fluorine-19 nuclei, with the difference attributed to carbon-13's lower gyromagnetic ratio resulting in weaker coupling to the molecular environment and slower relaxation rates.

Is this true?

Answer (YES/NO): YES